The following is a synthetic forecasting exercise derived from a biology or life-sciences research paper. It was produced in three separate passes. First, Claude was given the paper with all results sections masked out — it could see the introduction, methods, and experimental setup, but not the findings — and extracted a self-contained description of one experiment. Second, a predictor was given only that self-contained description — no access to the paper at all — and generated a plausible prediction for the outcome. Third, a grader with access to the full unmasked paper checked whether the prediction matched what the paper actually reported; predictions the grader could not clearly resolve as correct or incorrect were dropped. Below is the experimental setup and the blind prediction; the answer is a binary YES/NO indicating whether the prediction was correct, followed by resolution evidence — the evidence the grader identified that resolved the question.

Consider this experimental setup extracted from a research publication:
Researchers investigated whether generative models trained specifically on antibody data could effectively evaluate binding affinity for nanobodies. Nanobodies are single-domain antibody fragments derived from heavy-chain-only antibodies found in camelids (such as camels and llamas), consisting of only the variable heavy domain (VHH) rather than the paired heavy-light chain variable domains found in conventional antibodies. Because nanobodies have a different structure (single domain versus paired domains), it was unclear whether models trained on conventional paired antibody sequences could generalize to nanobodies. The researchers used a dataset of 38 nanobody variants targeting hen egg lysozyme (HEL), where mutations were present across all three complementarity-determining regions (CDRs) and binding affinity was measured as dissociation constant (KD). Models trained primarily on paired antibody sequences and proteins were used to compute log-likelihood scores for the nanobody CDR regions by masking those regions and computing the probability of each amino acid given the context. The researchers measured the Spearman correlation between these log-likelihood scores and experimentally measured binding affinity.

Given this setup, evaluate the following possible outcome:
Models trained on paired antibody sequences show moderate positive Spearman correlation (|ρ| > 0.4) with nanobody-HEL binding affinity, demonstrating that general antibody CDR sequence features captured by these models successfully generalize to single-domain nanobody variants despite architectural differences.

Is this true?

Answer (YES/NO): YES